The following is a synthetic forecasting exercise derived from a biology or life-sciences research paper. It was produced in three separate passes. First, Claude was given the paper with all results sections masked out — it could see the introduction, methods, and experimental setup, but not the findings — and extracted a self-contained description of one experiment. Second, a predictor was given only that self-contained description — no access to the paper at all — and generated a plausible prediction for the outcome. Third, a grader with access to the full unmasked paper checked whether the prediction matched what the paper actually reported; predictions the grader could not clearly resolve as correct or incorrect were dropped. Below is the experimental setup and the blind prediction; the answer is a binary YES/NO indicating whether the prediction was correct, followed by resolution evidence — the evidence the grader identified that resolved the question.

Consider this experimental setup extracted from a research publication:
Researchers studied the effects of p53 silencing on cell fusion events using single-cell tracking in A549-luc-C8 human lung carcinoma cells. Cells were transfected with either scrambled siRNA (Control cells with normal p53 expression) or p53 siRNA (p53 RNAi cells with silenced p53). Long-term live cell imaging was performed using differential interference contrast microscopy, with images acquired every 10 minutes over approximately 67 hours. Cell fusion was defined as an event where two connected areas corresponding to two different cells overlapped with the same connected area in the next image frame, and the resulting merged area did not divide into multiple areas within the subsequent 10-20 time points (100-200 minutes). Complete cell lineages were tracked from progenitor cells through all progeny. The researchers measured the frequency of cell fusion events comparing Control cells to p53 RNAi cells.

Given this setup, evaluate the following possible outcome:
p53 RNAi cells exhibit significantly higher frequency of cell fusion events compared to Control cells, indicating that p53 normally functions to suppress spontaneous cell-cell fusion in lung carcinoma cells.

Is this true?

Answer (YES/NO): YES